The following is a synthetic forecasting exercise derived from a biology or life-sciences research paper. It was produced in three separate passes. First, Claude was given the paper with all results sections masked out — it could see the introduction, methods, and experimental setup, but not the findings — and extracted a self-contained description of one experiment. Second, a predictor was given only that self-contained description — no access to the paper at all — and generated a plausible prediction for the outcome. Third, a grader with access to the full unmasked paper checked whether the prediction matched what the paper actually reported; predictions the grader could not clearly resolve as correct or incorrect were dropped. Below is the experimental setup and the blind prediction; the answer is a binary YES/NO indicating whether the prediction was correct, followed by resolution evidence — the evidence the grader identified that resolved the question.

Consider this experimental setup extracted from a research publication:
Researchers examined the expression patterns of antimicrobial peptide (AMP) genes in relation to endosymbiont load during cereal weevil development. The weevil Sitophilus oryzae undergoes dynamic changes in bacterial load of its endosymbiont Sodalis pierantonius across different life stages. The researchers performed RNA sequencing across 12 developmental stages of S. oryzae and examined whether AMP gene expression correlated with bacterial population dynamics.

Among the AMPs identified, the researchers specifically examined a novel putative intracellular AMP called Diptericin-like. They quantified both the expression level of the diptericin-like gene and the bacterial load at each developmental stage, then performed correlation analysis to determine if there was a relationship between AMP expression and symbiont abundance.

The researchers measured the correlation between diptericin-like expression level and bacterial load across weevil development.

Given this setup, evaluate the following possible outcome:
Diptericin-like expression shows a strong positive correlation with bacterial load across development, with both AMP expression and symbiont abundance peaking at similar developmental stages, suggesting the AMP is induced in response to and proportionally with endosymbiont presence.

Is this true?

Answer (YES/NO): YES